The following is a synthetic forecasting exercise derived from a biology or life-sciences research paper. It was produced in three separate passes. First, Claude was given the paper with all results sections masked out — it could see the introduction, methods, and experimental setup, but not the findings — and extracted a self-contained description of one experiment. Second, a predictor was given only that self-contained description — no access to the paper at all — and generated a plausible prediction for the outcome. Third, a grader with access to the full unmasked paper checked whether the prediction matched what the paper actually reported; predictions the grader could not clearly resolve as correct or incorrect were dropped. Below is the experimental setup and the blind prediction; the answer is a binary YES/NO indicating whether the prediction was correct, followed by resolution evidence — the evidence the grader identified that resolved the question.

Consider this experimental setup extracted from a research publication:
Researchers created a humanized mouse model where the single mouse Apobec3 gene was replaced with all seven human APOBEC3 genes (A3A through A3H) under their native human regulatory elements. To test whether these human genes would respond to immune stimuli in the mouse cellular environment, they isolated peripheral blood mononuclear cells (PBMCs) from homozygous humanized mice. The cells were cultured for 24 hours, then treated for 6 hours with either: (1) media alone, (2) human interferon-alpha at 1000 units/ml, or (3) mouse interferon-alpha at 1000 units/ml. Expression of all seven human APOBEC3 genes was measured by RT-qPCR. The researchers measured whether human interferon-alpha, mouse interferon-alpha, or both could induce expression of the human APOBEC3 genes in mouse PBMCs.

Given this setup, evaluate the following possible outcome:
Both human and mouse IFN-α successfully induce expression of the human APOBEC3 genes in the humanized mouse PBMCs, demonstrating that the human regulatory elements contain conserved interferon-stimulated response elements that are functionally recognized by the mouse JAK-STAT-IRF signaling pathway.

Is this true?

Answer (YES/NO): NO